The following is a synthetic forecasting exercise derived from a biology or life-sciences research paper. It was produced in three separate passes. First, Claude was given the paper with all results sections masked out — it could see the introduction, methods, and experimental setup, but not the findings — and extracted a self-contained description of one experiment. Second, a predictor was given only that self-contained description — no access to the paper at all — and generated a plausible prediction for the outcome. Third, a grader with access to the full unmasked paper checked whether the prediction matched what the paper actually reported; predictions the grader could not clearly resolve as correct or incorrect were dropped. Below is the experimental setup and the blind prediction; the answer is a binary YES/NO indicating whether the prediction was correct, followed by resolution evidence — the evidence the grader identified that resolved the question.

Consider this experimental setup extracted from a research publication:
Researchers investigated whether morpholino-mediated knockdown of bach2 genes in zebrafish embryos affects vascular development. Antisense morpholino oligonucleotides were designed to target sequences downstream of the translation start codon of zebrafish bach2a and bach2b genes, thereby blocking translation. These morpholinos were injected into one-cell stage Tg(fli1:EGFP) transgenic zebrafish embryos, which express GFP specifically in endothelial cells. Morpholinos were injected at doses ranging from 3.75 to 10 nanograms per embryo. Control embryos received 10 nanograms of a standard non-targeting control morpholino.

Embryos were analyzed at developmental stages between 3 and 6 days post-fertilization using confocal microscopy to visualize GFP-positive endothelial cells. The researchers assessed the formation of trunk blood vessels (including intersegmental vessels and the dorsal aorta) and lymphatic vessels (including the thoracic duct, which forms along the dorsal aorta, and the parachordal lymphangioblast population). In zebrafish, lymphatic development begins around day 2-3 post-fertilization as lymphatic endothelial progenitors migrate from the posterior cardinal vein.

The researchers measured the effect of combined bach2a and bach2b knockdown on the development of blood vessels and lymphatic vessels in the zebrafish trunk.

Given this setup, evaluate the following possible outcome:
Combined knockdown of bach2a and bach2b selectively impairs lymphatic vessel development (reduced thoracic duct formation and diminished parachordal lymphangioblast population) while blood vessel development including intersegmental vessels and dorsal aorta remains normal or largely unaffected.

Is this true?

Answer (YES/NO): NO